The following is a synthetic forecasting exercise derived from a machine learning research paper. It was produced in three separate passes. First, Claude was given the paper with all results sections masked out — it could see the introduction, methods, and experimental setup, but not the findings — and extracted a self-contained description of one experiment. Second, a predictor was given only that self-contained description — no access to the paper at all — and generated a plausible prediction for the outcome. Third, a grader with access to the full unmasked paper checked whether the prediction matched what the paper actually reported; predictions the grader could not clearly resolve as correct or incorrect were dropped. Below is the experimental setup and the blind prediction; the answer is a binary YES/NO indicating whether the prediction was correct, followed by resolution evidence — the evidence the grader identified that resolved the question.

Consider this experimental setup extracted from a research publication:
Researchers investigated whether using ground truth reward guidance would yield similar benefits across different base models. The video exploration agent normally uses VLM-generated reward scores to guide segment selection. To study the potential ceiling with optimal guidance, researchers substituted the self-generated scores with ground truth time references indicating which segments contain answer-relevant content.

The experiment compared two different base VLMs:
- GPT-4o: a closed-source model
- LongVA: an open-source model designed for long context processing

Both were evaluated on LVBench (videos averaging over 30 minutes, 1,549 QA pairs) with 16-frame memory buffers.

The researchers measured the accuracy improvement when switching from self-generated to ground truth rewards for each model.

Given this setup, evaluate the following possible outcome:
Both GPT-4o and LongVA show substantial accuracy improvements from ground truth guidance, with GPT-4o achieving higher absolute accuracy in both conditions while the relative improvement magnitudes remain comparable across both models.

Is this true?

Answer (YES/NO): YES